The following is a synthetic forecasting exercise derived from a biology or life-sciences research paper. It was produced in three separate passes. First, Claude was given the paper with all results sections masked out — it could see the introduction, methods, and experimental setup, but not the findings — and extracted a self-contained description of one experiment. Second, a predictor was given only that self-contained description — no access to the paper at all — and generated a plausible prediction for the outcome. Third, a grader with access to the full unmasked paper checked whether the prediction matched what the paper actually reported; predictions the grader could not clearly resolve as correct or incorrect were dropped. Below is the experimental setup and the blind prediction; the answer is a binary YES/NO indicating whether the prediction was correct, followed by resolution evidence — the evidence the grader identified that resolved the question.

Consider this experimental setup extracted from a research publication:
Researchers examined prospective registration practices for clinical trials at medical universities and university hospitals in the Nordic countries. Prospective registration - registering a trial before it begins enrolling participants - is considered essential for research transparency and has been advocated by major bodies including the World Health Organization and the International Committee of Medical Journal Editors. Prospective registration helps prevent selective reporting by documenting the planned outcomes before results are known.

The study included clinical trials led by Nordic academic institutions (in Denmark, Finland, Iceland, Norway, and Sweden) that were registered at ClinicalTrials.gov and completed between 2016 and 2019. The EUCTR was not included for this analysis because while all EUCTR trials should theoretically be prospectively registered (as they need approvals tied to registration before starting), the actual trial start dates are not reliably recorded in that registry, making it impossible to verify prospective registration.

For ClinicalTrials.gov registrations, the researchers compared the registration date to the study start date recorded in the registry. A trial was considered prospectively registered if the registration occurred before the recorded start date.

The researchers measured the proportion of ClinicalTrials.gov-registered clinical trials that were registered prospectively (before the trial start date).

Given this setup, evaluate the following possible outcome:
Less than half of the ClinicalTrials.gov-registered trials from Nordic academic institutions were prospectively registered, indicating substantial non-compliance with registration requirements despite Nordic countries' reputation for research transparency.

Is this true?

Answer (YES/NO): NO